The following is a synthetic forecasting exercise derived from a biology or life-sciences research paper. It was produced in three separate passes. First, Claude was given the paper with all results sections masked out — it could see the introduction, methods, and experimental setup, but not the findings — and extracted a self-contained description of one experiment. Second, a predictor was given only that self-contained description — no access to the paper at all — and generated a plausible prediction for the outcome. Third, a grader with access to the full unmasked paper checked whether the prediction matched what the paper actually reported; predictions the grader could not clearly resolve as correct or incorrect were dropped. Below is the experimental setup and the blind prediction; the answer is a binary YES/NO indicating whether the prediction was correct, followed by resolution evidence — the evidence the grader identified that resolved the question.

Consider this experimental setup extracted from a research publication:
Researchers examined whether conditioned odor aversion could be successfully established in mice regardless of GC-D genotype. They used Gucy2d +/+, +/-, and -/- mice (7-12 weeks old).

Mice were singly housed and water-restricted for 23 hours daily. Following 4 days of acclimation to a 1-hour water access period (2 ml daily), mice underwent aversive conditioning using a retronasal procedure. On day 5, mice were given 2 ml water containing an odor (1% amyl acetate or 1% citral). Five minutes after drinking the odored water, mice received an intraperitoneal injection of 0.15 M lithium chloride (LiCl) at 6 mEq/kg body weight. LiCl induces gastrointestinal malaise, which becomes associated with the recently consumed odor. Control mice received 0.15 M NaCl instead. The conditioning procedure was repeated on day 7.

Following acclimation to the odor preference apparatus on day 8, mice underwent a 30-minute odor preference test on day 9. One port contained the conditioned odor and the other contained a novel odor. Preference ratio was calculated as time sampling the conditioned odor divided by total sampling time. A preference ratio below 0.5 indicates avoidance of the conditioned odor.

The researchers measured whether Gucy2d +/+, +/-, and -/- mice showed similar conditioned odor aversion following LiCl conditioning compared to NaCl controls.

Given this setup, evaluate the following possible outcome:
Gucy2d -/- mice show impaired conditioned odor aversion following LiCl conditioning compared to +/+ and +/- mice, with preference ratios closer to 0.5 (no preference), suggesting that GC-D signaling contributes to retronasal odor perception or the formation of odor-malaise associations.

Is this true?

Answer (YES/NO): NO